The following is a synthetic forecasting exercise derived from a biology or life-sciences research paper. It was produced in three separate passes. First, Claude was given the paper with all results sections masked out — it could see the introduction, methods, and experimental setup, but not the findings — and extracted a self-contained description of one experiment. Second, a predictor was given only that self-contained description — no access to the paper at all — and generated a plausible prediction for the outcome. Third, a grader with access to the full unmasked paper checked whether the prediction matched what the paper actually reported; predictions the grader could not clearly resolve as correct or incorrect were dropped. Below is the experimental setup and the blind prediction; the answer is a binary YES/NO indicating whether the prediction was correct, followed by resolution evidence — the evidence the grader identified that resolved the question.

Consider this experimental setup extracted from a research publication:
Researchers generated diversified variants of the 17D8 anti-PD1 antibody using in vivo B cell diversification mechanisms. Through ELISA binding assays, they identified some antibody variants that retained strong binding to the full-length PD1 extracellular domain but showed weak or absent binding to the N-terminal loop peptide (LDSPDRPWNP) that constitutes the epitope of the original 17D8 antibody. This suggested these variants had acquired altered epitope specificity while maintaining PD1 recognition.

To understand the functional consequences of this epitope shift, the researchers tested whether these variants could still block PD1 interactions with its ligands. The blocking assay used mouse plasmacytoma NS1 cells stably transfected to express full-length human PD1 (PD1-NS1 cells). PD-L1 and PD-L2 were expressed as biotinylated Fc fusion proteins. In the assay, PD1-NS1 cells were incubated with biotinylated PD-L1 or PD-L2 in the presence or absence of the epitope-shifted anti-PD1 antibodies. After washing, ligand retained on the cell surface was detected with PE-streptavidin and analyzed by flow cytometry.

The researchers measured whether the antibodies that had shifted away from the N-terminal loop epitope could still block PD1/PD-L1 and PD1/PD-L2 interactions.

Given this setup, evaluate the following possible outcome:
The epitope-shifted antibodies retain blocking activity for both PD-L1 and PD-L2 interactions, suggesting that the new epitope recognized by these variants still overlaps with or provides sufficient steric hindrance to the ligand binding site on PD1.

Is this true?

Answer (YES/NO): NO